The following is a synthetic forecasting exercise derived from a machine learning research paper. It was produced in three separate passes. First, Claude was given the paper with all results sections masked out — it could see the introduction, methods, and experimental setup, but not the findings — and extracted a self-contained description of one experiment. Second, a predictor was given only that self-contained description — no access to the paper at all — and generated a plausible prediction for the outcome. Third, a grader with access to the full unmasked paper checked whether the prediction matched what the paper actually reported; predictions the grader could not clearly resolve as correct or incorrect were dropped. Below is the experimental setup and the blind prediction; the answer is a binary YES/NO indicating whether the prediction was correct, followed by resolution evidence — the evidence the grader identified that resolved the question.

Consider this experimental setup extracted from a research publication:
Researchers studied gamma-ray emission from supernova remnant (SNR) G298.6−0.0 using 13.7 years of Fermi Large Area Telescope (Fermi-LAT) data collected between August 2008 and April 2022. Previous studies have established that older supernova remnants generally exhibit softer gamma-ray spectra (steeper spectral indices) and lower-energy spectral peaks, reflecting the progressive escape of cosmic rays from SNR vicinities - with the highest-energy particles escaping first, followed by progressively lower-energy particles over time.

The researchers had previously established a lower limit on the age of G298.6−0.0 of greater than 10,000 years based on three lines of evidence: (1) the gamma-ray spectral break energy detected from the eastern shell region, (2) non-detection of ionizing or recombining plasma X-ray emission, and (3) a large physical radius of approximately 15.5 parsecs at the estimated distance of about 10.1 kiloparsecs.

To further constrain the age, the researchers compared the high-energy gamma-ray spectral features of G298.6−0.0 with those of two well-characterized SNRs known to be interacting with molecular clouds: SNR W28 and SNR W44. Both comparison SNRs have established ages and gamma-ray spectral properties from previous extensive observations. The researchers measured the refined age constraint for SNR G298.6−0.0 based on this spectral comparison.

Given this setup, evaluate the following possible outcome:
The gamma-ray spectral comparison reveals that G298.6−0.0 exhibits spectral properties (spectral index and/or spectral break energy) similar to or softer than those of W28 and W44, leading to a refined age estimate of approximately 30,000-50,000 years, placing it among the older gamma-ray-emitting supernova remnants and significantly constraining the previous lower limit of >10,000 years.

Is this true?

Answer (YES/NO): NO